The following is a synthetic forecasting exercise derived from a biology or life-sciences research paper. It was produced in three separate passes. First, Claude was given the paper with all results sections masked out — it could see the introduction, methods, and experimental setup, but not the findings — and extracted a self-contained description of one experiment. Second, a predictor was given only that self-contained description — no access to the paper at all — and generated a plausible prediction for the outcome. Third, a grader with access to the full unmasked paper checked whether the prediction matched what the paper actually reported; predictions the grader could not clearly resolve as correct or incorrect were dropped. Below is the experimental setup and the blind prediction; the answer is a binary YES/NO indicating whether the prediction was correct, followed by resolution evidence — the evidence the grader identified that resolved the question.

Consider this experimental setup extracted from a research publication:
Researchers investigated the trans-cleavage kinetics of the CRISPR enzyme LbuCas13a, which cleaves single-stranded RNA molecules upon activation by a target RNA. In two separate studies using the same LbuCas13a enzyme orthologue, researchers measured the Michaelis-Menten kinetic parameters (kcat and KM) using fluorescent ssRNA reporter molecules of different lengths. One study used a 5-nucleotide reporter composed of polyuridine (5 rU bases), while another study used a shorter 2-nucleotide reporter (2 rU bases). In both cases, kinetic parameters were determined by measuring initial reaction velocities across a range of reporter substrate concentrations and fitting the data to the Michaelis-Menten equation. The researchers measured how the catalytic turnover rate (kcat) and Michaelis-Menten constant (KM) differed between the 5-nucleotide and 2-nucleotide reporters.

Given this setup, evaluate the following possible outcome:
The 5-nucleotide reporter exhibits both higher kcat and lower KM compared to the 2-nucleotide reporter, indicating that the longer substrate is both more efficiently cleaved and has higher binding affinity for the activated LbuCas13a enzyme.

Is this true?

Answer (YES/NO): NO